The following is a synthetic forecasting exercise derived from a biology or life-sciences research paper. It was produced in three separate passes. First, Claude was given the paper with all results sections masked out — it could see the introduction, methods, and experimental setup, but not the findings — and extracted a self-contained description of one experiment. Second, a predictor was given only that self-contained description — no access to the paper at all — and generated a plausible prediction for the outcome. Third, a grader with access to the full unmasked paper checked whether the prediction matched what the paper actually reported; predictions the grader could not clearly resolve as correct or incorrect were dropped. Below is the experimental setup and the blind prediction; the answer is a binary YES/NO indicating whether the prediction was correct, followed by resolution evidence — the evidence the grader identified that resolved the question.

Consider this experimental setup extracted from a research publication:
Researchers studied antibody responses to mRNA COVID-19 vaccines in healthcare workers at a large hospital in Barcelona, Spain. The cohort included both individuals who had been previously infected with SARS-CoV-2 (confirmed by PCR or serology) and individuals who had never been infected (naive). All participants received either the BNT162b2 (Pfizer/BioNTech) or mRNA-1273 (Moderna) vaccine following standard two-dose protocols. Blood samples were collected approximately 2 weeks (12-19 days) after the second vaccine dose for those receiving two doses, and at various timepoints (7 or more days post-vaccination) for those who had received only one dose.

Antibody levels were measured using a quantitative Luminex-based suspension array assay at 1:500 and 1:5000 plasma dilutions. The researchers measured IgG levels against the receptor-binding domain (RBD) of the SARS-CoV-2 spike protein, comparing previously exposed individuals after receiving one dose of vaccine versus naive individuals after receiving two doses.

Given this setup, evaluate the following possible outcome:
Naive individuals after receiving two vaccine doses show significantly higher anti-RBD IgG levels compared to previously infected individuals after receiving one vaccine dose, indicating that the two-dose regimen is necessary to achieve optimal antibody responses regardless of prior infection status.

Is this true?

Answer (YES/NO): NO